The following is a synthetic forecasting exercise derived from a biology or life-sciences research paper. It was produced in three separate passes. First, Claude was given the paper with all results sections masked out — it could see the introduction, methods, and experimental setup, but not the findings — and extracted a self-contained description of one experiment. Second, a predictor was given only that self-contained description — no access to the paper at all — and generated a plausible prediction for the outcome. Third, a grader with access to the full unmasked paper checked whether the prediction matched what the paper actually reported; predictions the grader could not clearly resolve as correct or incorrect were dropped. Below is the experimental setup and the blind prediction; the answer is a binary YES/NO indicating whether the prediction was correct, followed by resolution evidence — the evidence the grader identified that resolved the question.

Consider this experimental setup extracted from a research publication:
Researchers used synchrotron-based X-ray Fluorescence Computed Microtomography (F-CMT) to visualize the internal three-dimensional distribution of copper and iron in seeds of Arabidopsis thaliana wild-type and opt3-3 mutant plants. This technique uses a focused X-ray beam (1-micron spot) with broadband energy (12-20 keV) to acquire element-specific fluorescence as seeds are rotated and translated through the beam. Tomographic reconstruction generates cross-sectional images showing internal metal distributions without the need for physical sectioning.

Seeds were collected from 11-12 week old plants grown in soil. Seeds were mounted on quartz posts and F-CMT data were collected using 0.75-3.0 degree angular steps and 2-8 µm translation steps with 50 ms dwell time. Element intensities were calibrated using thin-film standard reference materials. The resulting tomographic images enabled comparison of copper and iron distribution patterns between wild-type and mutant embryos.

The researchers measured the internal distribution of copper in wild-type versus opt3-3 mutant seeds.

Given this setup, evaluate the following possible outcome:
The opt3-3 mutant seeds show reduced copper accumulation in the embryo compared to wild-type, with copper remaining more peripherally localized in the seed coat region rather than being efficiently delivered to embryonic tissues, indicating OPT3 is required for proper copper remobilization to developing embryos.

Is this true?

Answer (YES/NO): NO